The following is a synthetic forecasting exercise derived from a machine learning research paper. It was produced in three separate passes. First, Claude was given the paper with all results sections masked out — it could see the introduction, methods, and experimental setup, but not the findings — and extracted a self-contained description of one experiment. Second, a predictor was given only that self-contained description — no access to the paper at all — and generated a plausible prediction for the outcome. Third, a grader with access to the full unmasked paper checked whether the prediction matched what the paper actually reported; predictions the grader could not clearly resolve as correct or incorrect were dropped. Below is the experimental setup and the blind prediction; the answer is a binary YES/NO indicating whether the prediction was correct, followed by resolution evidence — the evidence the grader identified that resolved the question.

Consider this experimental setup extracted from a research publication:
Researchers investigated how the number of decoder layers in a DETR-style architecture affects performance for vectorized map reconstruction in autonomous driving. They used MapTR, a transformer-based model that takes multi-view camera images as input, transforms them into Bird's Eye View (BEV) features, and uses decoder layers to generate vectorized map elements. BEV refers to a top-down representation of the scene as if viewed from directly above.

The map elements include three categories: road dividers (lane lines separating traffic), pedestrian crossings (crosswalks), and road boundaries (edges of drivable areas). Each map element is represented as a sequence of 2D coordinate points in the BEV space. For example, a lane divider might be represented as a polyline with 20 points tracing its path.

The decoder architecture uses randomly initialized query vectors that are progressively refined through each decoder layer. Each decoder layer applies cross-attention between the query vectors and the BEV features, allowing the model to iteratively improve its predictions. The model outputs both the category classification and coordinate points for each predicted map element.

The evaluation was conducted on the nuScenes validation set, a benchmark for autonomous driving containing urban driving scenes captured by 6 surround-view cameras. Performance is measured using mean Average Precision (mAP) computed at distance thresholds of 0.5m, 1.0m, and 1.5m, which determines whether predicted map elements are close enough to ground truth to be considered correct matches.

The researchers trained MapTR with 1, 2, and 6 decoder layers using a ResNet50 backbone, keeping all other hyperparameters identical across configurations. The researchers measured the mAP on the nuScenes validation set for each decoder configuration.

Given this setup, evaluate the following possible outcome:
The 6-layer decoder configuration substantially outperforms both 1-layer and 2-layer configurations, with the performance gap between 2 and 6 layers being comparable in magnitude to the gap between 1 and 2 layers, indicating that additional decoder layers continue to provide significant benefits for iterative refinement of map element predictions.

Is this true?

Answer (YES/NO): NO